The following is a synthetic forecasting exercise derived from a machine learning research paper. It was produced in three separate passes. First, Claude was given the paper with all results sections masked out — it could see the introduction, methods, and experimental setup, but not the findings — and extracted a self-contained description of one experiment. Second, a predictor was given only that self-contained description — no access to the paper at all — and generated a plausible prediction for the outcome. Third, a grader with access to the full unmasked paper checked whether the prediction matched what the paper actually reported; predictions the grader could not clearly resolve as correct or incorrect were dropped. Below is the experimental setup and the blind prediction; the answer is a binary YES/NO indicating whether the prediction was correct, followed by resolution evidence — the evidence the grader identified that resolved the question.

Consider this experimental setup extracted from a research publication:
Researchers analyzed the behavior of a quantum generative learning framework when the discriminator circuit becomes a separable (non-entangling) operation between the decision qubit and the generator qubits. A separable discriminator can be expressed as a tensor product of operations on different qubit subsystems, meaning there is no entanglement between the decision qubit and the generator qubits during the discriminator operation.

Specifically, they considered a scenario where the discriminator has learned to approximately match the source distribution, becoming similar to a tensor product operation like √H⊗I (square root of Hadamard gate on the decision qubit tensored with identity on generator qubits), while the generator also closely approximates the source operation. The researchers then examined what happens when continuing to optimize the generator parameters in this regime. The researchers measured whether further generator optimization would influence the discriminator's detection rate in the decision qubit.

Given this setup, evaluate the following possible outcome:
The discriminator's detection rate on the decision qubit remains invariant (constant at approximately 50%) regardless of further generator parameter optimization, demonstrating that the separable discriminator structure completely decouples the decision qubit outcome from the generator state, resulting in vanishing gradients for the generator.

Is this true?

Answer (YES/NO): NO